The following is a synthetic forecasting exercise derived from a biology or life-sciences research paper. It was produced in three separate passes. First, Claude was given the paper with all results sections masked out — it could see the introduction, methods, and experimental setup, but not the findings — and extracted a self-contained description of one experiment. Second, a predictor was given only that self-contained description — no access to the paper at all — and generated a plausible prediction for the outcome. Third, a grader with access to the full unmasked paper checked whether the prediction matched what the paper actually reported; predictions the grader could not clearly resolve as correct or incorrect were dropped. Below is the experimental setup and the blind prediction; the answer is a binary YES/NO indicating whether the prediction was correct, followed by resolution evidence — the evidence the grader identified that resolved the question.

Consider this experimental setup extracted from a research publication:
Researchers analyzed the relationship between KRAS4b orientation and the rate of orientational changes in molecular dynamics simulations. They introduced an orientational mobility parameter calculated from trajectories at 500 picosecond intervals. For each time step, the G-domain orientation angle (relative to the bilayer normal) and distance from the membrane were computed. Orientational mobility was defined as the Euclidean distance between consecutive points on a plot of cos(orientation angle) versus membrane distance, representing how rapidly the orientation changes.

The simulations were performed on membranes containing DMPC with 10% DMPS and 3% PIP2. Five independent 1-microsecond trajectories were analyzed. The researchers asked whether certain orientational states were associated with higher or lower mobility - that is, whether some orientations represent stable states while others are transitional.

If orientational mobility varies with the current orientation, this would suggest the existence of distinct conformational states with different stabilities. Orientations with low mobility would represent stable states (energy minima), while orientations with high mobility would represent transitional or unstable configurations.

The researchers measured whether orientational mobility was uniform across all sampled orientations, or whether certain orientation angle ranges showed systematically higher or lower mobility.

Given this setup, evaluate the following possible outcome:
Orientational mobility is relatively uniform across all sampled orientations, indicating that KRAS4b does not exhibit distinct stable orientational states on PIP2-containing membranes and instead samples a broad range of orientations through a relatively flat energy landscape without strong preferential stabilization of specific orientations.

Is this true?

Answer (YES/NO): NO